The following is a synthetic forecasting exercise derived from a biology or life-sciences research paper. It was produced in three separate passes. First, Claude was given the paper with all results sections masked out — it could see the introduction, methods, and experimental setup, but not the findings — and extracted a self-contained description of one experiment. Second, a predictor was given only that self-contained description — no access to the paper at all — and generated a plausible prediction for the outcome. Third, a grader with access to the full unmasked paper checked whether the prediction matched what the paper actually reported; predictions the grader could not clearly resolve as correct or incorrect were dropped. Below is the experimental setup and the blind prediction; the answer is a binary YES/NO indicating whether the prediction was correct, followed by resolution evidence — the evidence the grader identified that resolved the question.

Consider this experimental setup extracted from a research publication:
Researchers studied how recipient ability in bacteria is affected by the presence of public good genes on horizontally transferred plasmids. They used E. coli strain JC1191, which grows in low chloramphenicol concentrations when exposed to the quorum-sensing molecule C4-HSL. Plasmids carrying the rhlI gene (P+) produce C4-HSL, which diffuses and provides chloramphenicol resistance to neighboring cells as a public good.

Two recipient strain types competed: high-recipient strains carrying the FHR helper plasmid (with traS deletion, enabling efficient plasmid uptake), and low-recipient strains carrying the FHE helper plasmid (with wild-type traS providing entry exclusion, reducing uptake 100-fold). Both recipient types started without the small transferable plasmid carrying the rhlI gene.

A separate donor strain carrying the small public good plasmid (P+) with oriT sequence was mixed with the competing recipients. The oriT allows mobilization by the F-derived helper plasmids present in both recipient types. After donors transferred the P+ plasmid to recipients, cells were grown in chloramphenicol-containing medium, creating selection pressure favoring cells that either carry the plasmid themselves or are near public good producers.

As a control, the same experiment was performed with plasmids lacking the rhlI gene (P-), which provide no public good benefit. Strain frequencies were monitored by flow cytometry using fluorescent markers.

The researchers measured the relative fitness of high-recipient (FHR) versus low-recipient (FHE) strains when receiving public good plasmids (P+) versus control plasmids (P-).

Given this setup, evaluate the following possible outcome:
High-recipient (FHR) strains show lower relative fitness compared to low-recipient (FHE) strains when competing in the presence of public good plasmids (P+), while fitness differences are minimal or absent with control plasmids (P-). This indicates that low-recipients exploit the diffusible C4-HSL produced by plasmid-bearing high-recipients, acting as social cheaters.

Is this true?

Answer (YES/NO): NO